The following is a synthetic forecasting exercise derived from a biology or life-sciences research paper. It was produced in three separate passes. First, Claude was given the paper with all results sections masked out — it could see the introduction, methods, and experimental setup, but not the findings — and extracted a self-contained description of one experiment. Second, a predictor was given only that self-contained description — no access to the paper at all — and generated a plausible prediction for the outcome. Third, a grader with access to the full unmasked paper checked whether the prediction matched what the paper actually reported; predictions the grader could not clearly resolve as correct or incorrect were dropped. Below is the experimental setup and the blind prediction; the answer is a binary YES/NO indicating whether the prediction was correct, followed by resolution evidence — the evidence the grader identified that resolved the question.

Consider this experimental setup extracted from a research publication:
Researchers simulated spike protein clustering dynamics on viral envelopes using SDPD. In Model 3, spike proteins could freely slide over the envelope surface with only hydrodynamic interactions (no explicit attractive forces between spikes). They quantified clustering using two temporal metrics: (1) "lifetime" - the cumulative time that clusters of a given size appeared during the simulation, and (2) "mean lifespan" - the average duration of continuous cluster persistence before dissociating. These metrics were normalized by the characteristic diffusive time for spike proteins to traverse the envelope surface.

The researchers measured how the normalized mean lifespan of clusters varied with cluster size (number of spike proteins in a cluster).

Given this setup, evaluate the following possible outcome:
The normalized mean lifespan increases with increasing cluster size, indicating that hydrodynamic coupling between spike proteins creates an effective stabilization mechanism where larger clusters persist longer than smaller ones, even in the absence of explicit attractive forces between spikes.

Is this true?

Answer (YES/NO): NO